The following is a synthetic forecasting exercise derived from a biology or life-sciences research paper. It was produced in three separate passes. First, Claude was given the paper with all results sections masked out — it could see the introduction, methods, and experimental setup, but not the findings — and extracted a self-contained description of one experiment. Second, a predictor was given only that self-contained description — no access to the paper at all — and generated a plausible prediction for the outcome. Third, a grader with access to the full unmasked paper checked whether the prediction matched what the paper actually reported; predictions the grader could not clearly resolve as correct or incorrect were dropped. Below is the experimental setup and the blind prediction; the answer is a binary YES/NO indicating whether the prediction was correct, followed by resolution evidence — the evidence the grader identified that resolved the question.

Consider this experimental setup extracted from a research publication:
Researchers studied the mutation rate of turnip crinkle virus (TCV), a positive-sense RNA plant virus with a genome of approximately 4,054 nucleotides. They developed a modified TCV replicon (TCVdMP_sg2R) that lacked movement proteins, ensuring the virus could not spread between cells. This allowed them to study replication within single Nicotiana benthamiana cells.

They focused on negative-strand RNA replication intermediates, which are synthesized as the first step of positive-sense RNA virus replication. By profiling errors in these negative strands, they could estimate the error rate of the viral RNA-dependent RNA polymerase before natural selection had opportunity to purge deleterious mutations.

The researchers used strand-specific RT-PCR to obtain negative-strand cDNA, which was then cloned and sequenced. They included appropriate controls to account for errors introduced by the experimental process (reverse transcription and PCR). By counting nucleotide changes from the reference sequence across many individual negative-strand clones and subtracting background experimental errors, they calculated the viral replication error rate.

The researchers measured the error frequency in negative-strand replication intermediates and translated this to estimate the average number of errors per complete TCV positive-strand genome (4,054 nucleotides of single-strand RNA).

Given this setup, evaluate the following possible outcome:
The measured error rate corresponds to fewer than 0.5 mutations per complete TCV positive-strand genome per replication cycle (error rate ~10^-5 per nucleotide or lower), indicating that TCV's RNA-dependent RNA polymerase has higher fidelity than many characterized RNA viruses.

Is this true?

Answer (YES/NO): NO